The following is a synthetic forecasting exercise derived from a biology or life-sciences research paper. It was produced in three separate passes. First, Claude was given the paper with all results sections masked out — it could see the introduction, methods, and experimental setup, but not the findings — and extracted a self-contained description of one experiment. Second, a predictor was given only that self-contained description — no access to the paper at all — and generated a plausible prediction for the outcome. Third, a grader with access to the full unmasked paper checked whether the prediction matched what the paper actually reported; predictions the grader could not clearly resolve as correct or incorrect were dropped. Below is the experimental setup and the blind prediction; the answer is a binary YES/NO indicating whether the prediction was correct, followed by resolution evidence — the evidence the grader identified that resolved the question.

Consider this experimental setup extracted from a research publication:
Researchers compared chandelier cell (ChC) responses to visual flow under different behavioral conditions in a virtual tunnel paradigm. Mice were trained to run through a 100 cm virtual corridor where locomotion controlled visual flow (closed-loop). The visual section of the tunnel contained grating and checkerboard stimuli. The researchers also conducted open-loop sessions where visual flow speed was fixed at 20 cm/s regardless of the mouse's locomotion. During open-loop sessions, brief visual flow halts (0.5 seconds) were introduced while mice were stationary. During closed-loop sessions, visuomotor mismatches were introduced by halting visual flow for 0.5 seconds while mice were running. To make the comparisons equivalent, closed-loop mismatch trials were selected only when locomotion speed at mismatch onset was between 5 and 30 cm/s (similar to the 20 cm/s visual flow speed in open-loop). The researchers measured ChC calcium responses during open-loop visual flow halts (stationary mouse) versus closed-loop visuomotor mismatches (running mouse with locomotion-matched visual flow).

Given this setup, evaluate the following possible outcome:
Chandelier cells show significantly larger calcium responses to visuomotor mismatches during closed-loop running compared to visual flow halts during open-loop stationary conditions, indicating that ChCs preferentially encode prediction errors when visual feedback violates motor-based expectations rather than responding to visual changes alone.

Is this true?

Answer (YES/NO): YES